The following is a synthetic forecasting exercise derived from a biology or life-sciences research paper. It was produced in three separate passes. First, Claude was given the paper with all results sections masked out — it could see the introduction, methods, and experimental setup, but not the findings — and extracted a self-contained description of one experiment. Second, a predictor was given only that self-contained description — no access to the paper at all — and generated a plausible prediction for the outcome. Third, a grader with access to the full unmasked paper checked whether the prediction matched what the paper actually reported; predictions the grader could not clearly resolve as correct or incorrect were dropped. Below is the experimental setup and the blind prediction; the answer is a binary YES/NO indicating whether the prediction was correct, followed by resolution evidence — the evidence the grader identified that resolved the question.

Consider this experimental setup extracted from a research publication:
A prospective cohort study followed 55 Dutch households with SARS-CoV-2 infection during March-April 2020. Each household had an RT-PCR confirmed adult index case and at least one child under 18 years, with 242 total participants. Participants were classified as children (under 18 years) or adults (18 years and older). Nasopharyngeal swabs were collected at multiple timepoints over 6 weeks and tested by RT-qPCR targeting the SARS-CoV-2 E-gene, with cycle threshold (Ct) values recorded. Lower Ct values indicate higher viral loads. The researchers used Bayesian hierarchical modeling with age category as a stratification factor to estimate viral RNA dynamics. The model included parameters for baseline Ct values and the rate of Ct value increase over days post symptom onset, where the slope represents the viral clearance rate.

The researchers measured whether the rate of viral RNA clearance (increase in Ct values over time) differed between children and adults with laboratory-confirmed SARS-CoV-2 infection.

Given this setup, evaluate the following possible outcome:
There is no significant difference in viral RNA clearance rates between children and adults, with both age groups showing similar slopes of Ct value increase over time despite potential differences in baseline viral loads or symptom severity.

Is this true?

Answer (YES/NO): YES